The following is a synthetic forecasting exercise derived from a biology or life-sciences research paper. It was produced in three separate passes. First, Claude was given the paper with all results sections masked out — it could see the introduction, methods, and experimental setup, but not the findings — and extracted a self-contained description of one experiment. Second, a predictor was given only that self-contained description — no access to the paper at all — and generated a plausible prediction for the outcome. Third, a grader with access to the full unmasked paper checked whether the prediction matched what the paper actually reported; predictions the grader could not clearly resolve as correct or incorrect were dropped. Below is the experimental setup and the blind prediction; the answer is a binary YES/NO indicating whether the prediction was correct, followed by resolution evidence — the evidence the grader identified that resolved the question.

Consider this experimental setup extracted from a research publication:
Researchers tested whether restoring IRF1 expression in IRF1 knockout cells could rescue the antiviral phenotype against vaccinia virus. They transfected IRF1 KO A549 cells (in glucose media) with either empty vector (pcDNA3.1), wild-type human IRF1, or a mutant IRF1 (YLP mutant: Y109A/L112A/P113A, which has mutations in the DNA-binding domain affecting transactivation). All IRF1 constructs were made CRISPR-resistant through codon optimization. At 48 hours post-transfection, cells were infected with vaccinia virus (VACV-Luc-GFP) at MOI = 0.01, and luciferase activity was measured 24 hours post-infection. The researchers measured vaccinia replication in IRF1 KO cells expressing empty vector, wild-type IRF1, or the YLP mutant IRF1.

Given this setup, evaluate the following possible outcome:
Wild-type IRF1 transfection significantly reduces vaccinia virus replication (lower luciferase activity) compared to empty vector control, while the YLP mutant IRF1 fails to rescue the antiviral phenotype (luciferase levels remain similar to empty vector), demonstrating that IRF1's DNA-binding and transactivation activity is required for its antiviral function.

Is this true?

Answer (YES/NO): NO